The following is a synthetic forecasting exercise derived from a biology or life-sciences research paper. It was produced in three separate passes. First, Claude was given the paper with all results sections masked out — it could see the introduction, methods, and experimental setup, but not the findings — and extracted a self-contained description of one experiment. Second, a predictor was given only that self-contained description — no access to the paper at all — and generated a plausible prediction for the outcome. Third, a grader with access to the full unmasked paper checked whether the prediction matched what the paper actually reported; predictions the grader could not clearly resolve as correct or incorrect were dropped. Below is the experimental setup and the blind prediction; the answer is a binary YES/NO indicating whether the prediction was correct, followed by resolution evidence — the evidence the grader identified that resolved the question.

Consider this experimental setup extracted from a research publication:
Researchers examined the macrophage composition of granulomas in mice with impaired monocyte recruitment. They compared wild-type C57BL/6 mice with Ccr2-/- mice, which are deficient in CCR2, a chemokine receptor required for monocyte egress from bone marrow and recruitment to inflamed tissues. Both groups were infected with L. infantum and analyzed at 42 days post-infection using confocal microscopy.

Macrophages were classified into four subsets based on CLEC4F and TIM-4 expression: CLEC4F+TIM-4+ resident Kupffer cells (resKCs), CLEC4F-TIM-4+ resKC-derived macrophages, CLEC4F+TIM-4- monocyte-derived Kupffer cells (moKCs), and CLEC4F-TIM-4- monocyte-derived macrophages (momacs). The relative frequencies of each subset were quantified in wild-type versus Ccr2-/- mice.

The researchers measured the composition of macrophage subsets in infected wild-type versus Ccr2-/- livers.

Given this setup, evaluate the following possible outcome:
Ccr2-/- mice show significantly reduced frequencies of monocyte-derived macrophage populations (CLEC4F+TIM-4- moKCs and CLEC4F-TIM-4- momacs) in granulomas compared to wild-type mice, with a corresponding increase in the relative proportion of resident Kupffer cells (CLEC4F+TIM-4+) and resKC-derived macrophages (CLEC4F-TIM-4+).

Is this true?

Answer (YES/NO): YES